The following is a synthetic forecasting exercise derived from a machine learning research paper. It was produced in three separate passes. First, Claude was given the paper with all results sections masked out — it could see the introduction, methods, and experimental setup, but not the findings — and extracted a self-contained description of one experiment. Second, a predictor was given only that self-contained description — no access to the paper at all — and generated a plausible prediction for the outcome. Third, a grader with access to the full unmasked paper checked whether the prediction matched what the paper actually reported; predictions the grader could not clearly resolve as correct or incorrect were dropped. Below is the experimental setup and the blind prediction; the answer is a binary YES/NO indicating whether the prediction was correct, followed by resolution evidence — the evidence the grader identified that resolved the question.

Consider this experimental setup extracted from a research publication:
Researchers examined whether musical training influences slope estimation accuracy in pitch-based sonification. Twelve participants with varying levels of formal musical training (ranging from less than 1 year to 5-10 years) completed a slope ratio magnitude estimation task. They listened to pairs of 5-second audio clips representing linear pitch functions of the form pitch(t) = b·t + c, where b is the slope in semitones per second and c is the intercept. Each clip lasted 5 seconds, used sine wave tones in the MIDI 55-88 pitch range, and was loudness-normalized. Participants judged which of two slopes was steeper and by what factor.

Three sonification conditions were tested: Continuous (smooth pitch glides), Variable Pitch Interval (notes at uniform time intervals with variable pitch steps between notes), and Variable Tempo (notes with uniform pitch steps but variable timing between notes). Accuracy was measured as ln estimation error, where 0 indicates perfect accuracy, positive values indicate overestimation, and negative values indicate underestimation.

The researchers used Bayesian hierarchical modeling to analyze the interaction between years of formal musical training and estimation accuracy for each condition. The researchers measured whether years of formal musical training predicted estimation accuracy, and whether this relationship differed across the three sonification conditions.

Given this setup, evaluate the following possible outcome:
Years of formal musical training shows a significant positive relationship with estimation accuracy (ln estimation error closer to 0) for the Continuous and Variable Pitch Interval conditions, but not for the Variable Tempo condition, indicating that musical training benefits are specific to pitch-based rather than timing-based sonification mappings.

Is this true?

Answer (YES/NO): NO